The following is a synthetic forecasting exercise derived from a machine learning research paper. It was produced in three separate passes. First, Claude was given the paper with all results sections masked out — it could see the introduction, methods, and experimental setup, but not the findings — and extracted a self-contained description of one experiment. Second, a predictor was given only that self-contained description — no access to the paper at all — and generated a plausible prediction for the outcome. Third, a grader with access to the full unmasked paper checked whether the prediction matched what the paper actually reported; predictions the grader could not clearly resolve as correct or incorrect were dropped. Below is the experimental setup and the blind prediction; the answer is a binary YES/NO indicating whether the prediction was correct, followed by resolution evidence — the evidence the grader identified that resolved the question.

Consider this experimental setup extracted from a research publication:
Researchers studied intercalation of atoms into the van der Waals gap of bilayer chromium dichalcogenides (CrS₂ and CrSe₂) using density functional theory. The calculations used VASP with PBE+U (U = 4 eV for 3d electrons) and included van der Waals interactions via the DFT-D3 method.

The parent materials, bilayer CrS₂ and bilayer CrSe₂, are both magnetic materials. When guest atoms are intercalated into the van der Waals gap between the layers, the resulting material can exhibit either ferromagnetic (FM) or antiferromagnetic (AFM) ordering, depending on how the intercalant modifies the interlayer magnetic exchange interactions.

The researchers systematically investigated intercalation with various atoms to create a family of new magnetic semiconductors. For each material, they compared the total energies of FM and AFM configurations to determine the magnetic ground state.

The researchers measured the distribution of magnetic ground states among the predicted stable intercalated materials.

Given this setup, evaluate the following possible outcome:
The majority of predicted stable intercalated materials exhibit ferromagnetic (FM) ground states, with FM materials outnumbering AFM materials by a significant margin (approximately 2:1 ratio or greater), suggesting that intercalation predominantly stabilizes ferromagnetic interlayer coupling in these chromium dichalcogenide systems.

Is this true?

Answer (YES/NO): NO